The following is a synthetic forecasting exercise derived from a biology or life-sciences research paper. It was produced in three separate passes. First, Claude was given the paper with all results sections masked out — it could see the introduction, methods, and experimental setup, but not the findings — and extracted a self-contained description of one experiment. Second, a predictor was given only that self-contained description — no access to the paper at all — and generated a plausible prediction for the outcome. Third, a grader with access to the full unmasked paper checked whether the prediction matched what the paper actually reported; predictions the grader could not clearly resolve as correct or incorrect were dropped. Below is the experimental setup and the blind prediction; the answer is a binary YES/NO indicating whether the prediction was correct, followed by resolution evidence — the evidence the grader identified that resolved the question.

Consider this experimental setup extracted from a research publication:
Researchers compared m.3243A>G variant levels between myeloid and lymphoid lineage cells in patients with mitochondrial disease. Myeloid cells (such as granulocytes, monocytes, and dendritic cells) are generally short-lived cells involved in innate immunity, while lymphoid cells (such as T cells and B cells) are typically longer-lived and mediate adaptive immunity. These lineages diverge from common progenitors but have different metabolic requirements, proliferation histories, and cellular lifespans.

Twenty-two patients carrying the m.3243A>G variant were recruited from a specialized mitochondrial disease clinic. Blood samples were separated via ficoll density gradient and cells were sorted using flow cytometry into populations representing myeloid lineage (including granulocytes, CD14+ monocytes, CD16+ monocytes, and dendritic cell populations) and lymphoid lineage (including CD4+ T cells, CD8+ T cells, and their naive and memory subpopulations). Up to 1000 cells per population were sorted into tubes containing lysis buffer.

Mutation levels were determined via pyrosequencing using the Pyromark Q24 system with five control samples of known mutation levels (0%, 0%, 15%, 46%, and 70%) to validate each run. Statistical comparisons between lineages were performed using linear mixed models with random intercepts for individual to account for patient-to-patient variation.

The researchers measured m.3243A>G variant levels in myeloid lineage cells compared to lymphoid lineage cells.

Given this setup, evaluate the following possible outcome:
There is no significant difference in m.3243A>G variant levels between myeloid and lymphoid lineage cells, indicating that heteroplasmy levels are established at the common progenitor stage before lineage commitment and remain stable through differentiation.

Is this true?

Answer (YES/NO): NO